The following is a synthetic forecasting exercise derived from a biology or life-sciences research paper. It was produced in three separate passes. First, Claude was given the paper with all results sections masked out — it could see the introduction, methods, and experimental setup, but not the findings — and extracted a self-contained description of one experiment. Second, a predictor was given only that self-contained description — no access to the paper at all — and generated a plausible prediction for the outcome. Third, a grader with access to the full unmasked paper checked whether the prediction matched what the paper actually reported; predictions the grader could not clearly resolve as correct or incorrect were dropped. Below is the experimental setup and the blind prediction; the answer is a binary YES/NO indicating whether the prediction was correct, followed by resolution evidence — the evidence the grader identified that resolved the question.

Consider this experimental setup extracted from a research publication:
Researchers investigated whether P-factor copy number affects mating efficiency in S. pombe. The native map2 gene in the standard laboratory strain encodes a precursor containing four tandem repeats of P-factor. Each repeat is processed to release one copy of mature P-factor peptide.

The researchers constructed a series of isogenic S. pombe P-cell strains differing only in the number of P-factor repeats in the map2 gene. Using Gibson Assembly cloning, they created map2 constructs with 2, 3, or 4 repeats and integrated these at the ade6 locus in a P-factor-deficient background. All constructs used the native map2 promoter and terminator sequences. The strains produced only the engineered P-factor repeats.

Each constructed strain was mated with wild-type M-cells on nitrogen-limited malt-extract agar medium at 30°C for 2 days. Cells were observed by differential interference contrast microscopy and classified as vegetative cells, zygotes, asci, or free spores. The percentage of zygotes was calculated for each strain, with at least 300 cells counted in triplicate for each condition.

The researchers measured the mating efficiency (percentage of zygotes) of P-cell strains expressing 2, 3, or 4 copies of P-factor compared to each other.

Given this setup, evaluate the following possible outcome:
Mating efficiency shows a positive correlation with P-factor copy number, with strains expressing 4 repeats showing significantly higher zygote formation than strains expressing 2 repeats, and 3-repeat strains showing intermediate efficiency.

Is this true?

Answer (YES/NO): NO